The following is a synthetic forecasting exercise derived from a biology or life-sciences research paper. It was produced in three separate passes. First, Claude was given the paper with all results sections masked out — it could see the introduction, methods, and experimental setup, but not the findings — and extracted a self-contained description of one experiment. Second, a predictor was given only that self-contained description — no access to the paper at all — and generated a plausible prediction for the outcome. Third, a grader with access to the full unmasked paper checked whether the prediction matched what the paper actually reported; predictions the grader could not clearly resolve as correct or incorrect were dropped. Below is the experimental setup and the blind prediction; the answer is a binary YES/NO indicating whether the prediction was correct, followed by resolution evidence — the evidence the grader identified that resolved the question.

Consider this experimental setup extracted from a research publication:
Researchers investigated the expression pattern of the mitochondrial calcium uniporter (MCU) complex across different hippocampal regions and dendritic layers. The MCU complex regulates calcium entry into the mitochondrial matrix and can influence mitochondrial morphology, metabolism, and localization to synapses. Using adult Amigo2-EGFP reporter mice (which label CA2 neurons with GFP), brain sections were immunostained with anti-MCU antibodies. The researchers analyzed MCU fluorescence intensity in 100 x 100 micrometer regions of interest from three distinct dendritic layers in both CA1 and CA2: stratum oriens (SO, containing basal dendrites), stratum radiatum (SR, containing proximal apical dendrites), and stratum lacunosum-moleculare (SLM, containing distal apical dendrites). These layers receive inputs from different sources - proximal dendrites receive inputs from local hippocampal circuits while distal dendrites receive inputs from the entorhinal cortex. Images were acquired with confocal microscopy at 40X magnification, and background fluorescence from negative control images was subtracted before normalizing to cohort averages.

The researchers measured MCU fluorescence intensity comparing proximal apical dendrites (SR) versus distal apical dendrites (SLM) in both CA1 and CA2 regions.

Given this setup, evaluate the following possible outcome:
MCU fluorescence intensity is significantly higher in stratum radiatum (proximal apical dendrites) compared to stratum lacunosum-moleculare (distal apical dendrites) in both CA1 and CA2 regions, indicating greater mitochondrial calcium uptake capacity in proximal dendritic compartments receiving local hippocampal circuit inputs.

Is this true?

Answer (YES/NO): NO